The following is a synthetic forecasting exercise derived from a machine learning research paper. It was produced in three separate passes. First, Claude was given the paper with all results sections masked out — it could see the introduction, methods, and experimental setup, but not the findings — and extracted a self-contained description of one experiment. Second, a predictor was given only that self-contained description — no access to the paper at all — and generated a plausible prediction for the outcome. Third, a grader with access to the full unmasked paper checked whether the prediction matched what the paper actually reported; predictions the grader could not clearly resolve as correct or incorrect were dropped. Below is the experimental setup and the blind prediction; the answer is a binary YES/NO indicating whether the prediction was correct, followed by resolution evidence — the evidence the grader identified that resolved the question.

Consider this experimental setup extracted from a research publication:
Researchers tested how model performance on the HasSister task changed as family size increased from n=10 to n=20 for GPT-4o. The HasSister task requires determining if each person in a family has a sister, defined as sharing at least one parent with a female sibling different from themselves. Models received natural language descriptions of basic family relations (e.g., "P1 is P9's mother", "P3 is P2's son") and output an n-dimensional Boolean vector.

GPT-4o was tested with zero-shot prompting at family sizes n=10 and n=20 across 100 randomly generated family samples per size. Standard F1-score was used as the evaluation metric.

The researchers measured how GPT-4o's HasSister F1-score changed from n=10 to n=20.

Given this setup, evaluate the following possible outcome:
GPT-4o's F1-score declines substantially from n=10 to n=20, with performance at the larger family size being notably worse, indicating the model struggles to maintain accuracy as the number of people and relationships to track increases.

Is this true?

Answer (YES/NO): NO